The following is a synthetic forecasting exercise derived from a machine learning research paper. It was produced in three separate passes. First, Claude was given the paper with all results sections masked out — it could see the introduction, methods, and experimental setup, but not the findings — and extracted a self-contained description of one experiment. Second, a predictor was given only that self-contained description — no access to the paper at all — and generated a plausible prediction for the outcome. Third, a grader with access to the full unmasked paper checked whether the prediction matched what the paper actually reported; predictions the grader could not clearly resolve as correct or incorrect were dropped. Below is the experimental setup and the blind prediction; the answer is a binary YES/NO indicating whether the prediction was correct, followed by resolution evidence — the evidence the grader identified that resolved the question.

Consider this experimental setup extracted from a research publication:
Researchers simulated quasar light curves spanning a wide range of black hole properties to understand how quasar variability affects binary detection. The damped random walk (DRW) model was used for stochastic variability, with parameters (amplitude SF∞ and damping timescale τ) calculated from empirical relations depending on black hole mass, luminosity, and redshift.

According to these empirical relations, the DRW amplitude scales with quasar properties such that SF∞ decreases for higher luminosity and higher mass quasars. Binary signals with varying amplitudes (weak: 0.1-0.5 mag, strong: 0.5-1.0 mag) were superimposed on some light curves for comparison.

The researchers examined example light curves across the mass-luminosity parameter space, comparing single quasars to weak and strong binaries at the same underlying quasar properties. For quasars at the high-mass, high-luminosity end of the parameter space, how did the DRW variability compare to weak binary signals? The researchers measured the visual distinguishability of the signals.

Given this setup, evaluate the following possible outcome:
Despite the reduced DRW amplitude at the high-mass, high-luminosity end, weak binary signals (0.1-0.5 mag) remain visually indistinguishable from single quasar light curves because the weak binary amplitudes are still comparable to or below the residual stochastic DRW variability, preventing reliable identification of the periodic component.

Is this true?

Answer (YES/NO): NO